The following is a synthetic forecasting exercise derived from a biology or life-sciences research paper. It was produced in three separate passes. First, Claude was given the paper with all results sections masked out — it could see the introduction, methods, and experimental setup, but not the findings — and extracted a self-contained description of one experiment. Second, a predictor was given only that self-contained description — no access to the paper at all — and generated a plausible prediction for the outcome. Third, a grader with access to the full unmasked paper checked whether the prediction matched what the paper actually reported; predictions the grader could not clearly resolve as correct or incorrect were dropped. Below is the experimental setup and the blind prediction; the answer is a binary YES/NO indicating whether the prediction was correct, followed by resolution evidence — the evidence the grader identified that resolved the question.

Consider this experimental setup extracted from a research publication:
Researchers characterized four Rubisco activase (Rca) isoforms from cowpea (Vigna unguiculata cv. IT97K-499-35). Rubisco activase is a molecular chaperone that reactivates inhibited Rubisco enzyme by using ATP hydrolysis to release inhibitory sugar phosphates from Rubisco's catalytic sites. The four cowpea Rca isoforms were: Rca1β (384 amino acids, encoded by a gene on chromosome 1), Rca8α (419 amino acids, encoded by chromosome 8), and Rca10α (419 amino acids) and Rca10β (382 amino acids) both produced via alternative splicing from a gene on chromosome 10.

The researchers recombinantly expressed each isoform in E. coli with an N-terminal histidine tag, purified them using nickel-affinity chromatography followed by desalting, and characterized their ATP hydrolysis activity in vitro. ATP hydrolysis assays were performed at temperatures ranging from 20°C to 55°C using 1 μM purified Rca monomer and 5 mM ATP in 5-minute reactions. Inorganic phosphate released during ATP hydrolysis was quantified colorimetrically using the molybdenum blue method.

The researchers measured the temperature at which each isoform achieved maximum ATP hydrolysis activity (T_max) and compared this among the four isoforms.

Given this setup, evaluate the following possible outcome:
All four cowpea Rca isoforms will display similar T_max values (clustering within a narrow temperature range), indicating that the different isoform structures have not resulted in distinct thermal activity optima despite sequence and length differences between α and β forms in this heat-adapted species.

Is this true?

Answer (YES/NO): NO